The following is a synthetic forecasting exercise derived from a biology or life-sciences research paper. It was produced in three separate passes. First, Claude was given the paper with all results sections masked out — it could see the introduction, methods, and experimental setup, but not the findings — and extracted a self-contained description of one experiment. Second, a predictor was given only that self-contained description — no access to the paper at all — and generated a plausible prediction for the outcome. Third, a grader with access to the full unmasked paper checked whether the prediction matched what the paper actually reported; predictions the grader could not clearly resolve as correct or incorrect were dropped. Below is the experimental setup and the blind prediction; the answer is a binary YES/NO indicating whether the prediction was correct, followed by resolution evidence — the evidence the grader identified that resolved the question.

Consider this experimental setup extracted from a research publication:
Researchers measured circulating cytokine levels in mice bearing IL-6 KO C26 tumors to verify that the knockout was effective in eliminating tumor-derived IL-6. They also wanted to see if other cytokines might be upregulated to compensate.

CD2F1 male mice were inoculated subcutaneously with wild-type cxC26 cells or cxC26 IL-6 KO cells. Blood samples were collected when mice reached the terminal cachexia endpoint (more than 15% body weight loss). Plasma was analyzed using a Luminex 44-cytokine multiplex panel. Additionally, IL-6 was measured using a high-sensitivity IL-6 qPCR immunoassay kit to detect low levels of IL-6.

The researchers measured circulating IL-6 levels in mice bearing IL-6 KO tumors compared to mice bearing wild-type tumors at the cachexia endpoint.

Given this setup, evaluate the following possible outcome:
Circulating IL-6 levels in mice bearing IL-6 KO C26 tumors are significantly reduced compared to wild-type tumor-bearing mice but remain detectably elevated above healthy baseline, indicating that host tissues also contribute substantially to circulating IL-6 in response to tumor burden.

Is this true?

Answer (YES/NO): NO